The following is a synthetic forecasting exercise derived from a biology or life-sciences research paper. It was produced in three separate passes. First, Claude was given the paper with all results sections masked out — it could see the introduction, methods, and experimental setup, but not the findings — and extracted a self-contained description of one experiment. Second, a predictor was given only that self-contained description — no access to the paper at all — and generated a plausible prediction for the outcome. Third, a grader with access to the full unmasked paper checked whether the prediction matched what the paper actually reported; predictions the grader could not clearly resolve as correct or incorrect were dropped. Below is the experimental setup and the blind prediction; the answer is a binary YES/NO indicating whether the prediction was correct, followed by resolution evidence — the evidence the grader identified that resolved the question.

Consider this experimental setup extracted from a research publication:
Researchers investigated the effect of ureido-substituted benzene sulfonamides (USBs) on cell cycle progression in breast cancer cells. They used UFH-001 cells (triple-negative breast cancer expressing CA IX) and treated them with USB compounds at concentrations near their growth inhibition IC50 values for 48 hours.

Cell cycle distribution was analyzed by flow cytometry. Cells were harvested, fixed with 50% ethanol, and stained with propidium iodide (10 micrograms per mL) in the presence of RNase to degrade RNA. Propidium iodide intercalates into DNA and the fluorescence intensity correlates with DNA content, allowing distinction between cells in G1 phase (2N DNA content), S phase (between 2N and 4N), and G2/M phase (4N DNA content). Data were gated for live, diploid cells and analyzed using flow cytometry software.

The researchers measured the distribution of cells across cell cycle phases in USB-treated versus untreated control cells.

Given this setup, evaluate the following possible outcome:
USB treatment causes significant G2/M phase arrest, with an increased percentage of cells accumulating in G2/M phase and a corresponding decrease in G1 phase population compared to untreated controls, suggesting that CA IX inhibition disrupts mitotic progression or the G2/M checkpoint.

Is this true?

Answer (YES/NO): NO